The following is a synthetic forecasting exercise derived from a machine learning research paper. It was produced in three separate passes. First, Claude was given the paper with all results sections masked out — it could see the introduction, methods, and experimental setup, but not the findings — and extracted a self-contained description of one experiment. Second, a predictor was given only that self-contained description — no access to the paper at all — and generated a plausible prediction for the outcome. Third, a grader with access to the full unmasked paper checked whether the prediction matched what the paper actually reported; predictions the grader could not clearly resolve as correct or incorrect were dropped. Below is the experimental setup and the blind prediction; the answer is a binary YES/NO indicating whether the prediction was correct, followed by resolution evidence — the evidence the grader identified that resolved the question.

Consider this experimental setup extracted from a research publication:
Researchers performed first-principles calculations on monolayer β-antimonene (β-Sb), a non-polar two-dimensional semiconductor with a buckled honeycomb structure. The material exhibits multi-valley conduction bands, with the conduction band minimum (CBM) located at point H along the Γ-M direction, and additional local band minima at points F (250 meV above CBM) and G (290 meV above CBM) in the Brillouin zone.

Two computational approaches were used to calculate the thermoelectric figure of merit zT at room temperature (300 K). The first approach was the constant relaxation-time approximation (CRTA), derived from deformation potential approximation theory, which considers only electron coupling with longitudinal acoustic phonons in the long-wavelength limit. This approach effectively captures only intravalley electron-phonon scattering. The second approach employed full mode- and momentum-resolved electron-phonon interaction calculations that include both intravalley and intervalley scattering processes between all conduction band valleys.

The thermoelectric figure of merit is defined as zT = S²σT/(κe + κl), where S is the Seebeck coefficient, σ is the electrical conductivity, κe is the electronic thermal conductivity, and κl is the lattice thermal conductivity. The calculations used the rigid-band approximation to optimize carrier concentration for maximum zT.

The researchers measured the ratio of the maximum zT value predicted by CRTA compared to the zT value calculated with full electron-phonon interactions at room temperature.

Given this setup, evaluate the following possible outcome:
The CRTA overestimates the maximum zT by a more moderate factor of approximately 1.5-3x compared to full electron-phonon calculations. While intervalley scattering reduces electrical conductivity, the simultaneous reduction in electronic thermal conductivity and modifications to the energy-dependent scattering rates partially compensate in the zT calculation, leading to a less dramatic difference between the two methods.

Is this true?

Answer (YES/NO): NO